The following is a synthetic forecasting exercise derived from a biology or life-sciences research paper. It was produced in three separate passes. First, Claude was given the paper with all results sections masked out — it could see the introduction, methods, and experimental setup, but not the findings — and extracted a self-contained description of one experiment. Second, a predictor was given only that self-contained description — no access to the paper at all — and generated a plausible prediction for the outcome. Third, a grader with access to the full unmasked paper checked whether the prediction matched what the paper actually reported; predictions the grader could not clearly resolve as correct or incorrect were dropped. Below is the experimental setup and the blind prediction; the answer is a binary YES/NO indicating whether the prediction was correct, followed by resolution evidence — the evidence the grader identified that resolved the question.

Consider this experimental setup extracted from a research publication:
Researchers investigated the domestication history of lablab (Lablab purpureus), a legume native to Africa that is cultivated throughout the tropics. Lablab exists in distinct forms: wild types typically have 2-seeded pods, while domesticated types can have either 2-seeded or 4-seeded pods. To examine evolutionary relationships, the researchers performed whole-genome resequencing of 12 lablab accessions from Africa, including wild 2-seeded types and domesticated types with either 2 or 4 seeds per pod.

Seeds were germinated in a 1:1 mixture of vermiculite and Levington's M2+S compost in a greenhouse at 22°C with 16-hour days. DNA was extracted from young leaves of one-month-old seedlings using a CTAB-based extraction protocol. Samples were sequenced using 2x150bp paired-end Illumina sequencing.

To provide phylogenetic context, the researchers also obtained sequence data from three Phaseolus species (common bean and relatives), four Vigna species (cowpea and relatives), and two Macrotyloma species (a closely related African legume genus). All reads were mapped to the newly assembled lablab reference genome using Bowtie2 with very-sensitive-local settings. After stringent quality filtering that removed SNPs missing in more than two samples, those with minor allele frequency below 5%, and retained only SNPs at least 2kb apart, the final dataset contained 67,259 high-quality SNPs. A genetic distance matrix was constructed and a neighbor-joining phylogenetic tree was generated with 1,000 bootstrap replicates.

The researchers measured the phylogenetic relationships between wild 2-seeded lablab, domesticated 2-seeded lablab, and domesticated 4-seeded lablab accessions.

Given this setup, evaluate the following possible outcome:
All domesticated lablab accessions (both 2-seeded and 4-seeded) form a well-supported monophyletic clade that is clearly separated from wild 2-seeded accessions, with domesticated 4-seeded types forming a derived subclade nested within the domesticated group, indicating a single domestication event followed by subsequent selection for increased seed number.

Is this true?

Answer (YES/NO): NO